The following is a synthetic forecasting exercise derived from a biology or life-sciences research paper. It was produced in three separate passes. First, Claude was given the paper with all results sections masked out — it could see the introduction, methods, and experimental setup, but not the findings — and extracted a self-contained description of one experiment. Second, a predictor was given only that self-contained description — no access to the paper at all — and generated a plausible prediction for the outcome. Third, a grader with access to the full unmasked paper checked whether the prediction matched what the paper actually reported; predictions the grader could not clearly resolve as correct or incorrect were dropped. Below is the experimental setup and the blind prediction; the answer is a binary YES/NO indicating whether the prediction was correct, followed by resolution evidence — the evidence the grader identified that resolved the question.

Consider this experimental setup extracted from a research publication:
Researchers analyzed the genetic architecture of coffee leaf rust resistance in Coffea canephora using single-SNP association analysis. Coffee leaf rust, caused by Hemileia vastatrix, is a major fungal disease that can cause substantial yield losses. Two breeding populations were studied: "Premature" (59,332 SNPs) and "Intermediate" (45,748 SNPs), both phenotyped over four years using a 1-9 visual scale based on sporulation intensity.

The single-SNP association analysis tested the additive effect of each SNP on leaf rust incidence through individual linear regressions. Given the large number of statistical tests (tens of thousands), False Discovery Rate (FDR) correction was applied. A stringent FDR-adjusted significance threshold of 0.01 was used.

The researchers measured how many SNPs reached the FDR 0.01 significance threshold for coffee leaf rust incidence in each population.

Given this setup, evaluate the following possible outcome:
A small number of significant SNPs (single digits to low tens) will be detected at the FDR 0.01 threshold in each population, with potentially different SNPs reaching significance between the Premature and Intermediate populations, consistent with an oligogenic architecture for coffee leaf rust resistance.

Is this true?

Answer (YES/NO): NO